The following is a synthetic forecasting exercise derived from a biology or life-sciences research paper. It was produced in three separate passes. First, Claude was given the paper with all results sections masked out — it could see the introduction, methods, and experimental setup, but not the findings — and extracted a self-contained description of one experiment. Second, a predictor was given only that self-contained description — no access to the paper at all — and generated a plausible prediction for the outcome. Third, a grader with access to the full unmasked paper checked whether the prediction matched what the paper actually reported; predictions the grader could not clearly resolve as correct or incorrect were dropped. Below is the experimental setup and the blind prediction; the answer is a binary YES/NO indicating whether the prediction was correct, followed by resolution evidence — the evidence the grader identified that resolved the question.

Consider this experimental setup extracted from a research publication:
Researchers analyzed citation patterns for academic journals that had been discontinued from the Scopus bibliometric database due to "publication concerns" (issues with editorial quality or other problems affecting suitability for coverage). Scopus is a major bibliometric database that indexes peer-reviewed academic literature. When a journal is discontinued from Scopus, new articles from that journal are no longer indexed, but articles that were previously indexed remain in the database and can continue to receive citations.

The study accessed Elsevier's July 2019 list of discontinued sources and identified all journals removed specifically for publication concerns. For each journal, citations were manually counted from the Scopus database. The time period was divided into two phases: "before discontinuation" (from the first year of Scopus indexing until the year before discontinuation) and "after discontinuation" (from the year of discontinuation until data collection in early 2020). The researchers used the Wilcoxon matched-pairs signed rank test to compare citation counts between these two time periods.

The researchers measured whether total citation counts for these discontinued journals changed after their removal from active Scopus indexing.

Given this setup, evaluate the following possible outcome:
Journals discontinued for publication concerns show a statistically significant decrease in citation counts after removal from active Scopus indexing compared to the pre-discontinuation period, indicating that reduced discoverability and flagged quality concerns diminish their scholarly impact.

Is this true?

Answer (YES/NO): NO